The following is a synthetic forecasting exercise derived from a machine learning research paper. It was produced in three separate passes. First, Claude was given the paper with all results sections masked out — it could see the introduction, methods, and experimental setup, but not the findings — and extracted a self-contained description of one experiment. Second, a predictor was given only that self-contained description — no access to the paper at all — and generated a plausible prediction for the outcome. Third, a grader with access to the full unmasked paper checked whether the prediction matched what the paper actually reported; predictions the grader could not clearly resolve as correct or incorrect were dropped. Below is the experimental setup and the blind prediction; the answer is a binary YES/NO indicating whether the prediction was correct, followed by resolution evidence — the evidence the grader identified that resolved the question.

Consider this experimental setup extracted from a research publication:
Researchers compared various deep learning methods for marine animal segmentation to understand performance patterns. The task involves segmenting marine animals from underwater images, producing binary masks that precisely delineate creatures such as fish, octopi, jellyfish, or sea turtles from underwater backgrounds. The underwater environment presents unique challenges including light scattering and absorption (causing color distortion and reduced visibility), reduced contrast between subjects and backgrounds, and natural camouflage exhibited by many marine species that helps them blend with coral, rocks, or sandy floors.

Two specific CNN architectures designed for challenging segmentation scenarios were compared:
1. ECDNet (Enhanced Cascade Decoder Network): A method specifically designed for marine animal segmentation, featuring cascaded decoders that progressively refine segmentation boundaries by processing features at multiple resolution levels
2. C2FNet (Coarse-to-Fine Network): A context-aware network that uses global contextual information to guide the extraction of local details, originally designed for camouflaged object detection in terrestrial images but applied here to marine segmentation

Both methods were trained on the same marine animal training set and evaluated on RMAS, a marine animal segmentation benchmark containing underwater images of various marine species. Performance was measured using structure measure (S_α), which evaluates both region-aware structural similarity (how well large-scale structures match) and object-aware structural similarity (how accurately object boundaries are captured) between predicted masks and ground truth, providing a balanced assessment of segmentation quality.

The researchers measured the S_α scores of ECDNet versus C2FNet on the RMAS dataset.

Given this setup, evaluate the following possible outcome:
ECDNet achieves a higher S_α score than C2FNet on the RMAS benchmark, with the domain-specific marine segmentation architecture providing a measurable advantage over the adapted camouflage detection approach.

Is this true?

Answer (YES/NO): NO